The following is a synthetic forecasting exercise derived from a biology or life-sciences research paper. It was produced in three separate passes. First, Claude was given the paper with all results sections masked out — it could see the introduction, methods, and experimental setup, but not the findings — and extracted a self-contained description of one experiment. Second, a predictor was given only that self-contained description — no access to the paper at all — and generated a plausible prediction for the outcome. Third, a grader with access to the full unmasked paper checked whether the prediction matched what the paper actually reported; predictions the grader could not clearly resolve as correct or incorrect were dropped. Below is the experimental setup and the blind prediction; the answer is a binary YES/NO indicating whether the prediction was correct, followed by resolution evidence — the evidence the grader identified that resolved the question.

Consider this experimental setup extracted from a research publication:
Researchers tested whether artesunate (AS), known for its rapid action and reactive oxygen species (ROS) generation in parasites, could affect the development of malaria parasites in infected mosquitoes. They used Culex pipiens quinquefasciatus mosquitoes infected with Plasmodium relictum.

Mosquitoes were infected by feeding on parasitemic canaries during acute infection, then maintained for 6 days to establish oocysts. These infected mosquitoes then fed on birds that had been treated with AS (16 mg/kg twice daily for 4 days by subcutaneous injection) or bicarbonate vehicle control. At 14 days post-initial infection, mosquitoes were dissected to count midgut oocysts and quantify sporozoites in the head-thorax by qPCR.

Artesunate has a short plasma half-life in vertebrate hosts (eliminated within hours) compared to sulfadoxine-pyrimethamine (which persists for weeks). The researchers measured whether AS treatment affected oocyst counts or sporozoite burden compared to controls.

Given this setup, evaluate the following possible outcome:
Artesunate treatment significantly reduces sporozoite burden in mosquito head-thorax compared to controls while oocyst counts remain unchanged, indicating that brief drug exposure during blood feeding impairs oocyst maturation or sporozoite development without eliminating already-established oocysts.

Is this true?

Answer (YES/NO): NO